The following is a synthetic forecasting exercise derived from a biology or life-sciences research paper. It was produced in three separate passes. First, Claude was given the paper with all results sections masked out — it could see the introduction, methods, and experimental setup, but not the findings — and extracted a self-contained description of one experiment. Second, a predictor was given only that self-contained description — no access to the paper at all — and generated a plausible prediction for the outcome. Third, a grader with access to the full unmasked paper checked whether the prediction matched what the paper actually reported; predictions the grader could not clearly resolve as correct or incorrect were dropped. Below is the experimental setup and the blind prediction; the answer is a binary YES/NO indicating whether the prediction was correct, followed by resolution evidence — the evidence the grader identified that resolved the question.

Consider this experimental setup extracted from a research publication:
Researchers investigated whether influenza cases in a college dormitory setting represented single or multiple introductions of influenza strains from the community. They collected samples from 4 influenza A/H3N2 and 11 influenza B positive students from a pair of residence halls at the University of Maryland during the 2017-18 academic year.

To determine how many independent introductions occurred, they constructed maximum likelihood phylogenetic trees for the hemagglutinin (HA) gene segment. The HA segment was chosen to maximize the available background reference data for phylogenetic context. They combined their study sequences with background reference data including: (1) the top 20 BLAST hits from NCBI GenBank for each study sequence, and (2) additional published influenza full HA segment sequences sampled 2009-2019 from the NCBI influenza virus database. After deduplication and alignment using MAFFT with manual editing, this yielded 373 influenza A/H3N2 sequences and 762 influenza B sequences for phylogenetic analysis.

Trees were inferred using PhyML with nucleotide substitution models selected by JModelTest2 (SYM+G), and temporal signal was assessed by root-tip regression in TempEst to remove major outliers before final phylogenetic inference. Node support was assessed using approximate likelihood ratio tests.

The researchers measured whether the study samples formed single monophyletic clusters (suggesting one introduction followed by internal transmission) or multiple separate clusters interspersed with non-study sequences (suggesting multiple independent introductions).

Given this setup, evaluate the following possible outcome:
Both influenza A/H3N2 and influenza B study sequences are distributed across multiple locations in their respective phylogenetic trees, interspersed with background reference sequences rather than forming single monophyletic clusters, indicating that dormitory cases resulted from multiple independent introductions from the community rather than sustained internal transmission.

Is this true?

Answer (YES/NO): NO